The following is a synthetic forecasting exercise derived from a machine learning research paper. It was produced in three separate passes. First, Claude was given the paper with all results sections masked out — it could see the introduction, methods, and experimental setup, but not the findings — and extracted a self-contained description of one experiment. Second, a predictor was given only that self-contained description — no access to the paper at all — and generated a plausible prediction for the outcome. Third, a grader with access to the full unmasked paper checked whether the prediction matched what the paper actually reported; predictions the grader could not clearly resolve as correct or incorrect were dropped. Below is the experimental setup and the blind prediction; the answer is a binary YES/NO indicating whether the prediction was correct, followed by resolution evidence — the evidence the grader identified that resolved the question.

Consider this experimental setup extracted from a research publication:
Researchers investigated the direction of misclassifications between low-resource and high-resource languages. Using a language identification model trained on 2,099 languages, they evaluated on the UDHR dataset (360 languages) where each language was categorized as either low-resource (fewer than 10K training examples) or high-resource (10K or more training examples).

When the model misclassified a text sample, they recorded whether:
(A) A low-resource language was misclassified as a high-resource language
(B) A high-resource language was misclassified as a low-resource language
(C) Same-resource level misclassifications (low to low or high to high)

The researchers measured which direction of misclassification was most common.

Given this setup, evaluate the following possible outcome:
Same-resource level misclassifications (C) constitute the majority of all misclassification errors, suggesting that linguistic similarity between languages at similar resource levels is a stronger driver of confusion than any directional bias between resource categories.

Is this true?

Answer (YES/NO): NO